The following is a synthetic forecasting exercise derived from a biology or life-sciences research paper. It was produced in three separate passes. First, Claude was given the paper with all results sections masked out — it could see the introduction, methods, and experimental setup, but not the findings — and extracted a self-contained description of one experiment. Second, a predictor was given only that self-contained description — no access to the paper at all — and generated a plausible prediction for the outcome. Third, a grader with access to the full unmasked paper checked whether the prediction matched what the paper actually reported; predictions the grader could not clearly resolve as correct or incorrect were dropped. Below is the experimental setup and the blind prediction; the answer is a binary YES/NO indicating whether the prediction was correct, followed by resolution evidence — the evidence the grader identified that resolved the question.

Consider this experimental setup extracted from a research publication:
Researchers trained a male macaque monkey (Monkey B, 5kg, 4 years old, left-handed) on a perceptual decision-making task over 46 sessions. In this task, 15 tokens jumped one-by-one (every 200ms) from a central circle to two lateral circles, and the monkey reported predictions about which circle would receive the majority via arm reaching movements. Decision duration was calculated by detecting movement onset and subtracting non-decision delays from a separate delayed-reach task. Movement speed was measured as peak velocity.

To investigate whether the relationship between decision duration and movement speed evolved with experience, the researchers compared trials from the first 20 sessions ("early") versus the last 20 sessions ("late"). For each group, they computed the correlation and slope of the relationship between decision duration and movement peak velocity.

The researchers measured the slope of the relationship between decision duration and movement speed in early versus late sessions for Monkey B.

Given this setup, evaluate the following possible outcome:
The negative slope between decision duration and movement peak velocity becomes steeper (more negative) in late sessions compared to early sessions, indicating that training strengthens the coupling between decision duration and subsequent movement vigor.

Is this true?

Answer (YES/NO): NO